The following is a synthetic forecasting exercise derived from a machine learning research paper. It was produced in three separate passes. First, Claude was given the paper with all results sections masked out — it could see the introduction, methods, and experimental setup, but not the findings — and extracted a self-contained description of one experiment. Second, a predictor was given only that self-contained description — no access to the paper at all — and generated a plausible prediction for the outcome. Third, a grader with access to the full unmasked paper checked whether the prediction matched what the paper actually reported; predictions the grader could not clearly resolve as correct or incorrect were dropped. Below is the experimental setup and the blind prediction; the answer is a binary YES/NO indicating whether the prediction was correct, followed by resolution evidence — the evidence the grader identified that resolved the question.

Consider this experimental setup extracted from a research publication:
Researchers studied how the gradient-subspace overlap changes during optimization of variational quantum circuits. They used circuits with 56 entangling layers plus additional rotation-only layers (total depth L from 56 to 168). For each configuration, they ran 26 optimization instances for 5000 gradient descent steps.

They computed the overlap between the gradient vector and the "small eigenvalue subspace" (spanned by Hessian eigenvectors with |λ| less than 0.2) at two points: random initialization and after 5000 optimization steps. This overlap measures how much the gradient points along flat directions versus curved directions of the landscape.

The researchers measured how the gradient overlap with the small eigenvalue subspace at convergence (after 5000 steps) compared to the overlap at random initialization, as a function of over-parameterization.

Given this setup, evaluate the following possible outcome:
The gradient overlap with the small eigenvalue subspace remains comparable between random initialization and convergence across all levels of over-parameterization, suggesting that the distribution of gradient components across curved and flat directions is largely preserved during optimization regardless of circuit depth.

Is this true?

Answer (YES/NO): NO